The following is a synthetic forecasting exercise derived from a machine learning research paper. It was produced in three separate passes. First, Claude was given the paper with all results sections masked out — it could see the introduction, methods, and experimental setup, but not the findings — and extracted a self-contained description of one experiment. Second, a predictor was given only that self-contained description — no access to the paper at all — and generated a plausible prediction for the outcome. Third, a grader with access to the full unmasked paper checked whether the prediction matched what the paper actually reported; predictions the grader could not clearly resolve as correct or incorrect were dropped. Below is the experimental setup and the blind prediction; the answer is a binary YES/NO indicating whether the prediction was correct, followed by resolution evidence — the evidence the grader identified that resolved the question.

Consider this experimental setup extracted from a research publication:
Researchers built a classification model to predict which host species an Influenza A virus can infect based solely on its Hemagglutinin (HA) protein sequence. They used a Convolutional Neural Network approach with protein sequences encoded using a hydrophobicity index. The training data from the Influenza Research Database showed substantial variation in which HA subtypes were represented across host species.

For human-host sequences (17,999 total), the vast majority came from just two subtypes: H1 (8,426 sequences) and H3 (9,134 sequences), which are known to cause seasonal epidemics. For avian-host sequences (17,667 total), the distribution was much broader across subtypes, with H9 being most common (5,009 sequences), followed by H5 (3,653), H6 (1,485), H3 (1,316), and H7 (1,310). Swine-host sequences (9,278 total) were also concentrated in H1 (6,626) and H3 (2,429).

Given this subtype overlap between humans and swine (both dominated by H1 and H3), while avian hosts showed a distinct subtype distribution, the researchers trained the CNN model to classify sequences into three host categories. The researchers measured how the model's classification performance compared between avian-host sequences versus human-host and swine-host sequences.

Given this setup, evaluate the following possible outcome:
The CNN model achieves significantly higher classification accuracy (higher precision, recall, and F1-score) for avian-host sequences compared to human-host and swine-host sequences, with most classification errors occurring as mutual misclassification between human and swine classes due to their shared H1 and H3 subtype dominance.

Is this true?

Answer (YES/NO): NO